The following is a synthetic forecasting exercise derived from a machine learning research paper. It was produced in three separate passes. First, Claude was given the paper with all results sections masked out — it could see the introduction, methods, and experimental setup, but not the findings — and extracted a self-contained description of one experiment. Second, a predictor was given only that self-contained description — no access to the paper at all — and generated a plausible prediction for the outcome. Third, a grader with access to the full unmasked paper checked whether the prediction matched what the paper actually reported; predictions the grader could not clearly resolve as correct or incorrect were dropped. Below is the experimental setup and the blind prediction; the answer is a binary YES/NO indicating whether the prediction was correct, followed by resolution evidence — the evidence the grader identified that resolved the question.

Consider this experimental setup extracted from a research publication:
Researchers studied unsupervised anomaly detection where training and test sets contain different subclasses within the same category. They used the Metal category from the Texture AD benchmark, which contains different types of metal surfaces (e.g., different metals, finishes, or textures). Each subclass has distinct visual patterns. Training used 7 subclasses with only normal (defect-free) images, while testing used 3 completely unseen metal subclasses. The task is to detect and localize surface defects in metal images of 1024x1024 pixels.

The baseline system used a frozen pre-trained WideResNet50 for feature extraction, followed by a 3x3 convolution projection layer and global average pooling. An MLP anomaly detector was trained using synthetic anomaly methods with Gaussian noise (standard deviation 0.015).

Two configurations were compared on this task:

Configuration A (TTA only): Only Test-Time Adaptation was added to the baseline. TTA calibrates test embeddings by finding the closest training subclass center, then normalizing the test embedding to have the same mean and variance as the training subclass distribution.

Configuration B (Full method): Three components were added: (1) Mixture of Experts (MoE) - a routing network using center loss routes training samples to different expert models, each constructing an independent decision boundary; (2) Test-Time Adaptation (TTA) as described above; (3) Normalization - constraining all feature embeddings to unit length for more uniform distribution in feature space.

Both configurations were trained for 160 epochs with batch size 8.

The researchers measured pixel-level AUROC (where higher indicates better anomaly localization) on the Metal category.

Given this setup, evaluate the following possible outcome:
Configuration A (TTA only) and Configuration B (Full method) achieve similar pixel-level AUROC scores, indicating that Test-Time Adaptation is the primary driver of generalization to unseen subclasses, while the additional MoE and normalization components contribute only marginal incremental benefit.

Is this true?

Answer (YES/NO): NO